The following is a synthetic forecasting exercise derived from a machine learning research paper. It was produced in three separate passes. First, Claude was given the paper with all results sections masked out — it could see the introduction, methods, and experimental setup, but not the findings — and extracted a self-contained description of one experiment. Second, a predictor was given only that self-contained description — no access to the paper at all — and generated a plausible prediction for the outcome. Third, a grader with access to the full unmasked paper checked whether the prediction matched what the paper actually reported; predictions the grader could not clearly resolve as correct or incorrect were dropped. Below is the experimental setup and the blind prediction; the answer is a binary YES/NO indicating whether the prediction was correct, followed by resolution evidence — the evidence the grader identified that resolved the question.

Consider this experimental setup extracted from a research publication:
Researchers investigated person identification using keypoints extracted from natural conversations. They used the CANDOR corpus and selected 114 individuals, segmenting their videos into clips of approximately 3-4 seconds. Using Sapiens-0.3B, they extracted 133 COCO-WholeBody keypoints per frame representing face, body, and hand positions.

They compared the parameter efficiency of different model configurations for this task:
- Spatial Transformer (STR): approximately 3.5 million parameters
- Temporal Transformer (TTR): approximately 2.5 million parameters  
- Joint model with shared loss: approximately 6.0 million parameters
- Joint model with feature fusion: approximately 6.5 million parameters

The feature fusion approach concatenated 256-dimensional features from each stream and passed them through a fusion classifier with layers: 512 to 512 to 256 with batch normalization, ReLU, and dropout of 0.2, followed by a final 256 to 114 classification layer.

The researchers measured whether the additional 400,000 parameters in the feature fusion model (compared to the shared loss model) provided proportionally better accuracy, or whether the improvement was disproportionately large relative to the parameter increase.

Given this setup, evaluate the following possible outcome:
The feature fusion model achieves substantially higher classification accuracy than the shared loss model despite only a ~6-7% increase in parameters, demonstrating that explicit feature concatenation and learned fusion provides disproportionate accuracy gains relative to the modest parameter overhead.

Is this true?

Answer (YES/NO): YES